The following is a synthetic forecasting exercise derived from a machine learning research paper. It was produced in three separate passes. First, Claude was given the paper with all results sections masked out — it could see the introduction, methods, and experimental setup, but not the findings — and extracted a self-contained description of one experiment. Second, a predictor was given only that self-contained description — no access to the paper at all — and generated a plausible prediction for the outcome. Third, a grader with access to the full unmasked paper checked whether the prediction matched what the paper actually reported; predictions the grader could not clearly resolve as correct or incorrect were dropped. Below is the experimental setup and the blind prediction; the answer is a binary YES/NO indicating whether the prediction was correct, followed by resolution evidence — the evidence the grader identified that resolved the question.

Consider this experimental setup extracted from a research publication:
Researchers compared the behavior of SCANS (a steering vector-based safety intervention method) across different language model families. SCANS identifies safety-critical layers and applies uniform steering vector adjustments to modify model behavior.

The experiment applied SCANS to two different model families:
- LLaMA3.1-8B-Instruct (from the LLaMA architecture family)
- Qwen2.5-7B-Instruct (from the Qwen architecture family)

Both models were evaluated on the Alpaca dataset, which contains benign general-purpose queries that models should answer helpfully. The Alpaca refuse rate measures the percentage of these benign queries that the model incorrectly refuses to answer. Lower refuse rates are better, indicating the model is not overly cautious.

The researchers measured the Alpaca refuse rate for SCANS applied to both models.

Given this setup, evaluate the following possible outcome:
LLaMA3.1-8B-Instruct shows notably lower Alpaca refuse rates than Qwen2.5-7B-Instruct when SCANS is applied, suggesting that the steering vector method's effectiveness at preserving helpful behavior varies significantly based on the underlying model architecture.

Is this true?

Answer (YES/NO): NO